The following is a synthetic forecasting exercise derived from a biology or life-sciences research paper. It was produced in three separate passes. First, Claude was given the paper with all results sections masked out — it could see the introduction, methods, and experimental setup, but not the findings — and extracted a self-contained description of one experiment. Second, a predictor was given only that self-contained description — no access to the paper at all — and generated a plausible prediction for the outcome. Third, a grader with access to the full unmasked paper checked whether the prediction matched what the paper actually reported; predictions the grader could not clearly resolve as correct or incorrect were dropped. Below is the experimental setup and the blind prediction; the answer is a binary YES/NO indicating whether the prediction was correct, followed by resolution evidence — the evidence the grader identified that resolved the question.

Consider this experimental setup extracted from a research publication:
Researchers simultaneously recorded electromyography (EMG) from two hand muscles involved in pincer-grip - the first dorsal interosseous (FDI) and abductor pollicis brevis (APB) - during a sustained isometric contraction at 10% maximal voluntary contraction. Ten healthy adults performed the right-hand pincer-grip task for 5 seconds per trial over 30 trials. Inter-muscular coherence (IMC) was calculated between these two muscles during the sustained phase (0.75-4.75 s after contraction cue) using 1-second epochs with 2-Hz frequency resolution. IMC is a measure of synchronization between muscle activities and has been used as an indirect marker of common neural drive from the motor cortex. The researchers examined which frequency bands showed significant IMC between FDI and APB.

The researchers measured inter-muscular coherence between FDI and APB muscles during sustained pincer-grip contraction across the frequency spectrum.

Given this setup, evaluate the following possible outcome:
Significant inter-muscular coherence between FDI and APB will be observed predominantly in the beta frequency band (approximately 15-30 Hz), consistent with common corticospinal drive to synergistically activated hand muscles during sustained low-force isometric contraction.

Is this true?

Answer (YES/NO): NO